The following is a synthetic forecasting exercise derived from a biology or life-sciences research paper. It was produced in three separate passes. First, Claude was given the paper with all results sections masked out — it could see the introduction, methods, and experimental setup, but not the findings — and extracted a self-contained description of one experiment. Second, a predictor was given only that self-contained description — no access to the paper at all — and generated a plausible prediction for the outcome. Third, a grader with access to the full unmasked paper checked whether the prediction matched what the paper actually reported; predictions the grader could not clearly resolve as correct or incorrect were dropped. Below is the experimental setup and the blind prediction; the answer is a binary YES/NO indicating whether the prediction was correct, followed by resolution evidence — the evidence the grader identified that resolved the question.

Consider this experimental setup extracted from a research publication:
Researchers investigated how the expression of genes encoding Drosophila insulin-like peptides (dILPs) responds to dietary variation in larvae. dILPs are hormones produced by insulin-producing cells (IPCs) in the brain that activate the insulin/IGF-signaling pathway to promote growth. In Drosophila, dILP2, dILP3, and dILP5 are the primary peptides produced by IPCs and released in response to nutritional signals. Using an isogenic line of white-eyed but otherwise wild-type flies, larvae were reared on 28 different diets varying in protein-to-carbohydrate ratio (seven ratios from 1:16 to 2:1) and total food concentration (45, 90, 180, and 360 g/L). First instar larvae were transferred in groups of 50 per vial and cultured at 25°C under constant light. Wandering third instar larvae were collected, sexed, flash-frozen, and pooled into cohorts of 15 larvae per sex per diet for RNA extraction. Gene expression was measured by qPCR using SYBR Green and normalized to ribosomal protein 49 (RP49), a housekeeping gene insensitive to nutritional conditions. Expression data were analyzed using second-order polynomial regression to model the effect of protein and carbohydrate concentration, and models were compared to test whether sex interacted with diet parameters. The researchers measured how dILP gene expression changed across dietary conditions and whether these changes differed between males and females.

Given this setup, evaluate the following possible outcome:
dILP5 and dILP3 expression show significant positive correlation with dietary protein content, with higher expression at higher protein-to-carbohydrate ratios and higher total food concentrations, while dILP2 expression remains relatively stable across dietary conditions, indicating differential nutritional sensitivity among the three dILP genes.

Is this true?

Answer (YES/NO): NO